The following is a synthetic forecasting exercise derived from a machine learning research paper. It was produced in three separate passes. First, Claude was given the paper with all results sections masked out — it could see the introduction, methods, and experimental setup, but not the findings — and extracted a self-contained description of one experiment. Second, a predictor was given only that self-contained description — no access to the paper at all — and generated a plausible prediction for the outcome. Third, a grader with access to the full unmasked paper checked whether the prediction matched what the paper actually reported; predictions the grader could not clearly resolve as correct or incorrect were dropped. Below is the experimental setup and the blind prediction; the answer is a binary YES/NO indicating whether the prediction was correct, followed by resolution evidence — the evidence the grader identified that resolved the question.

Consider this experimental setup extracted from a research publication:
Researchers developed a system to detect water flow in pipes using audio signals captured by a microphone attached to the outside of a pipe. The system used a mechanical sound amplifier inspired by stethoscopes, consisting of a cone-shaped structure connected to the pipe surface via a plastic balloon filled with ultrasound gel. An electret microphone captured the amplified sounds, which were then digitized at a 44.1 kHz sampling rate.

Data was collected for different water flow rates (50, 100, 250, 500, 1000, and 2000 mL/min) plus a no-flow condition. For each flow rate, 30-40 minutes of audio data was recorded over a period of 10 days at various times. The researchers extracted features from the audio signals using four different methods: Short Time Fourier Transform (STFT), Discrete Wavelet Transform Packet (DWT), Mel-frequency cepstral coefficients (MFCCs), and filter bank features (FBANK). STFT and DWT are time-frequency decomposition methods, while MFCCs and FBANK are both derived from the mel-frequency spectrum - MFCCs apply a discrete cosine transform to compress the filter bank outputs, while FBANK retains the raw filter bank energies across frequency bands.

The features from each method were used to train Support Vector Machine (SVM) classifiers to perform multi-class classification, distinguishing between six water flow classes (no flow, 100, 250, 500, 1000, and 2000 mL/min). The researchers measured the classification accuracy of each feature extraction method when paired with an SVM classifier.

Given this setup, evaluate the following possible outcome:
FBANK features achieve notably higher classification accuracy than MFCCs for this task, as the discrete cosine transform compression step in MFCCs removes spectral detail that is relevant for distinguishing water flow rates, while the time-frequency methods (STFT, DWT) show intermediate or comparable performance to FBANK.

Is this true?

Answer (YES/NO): NO